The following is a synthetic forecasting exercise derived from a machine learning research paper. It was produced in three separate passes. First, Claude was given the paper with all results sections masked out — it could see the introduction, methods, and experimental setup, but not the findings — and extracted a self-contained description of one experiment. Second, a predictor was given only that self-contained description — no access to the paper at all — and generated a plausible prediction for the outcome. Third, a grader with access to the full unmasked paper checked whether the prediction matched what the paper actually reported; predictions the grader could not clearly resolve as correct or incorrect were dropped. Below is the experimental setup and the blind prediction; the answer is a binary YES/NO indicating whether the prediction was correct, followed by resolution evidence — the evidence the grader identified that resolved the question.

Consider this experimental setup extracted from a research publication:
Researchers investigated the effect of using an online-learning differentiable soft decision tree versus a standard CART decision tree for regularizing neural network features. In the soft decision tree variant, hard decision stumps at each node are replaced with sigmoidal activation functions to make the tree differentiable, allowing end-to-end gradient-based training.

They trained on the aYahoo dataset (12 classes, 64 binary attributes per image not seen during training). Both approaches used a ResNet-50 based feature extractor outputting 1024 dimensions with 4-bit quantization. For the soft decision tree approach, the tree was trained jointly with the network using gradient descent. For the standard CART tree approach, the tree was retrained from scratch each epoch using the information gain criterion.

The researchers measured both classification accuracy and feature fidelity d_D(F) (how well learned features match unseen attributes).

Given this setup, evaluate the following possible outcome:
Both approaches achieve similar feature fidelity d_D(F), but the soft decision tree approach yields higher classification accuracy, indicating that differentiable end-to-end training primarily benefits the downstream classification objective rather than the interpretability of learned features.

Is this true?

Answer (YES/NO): NO